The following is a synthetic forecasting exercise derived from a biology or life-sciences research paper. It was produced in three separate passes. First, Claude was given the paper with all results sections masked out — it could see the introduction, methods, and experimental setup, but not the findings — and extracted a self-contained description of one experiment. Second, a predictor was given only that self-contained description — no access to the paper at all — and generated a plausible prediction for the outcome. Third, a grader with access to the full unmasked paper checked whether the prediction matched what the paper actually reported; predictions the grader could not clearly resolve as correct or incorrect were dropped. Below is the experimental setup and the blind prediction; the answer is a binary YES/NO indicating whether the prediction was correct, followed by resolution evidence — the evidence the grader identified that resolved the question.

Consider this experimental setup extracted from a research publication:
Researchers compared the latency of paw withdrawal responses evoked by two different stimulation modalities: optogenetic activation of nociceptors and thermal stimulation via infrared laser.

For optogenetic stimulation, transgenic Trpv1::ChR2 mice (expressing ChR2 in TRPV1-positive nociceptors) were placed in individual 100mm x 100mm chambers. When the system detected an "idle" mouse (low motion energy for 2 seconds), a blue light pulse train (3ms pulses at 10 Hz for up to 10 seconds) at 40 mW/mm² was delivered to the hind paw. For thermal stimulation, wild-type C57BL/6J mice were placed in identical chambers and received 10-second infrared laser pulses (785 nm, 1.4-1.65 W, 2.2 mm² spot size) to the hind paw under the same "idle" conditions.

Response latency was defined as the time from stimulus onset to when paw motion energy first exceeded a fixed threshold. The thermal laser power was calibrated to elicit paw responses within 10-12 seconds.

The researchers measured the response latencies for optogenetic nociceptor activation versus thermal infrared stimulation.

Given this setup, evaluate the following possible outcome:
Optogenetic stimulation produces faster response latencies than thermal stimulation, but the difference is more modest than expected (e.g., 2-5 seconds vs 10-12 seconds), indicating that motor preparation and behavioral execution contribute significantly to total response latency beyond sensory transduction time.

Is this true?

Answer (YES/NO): NO